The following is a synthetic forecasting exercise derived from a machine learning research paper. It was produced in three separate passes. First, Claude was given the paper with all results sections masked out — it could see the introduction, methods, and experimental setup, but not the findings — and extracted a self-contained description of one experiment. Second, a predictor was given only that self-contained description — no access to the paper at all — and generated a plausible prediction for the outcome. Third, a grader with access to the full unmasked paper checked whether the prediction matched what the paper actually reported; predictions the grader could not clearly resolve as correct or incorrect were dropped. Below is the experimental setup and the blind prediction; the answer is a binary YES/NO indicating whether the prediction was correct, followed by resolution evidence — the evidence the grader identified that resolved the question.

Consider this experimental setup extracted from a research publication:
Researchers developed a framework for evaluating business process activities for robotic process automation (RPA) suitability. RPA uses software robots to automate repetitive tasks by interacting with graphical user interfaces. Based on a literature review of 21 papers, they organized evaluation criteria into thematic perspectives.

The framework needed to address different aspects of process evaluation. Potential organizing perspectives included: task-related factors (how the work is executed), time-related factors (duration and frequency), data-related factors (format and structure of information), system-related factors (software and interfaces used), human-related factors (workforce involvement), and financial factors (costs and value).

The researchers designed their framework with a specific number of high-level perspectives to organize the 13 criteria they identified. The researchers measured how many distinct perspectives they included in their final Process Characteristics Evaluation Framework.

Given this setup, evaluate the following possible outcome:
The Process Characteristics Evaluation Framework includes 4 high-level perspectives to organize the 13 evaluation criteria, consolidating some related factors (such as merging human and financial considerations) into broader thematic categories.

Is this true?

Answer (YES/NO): NO